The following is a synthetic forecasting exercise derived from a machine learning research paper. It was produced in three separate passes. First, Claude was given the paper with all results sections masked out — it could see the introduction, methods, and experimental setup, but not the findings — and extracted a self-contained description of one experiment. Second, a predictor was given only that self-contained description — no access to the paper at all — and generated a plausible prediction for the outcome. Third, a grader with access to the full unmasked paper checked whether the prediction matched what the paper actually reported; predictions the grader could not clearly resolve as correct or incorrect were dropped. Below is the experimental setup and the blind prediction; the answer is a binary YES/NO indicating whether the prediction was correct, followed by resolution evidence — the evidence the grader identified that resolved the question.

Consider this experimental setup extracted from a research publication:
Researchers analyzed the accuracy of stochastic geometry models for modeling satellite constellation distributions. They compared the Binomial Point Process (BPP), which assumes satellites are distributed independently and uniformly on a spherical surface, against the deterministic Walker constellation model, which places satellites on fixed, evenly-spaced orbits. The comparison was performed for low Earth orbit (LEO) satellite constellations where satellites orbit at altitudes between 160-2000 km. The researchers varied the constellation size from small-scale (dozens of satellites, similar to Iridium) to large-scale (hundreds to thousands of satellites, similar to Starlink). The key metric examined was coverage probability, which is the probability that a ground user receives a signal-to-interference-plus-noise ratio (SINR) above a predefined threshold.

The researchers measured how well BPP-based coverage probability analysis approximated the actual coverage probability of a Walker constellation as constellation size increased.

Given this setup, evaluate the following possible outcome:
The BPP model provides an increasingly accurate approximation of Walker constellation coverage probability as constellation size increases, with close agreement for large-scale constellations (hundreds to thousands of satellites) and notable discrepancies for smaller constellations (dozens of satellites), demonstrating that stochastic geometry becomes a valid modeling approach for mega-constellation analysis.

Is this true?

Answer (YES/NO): NO